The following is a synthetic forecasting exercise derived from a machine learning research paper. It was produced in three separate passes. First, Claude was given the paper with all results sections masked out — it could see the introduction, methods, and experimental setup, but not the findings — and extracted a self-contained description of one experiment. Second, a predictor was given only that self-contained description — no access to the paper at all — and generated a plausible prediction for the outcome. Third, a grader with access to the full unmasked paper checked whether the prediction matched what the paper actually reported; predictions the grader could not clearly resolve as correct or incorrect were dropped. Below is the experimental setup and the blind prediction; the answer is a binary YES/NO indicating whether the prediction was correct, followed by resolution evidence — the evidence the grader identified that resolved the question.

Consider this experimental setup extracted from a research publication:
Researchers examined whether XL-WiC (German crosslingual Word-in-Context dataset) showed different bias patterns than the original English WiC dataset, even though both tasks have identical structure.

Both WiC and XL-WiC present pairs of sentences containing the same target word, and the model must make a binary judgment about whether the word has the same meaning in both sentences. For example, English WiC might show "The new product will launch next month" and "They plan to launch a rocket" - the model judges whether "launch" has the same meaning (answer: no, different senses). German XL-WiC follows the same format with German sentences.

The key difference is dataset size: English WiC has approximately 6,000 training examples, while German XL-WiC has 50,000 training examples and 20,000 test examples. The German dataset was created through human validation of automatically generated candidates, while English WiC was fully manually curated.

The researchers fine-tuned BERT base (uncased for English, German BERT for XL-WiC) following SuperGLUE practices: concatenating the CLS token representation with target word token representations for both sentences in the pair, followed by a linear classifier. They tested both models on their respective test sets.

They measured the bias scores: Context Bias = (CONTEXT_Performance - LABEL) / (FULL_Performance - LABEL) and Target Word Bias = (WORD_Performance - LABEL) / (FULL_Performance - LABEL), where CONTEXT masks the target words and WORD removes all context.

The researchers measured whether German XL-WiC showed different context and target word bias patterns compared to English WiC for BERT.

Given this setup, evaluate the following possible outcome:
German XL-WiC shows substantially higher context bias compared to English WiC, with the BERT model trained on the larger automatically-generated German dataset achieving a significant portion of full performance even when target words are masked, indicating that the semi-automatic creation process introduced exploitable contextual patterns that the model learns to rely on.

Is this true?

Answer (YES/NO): NO